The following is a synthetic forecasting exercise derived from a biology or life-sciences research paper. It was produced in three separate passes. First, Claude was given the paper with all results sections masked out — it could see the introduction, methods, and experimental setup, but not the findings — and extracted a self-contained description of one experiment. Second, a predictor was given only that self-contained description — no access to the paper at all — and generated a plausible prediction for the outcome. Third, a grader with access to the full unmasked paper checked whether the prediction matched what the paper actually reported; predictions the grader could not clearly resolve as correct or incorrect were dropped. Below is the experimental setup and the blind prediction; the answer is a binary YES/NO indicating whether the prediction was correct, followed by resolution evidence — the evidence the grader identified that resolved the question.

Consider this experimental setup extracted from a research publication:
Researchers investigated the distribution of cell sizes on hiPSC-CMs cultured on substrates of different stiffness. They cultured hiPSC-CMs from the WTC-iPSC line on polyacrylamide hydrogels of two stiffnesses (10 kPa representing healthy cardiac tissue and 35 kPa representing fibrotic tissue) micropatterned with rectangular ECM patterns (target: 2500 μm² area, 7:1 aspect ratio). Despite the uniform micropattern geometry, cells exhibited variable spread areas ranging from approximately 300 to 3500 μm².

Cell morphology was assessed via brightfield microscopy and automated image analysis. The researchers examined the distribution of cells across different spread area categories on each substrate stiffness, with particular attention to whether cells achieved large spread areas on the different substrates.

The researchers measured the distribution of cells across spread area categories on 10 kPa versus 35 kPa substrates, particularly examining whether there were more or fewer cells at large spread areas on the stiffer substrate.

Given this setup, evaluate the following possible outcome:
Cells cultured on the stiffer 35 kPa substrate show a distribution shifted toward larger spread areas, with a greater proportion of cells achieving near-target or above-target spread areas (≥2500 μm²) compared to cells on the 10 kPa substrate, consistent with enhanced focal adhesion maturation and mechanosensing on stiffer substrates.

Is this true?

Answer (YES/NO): NO